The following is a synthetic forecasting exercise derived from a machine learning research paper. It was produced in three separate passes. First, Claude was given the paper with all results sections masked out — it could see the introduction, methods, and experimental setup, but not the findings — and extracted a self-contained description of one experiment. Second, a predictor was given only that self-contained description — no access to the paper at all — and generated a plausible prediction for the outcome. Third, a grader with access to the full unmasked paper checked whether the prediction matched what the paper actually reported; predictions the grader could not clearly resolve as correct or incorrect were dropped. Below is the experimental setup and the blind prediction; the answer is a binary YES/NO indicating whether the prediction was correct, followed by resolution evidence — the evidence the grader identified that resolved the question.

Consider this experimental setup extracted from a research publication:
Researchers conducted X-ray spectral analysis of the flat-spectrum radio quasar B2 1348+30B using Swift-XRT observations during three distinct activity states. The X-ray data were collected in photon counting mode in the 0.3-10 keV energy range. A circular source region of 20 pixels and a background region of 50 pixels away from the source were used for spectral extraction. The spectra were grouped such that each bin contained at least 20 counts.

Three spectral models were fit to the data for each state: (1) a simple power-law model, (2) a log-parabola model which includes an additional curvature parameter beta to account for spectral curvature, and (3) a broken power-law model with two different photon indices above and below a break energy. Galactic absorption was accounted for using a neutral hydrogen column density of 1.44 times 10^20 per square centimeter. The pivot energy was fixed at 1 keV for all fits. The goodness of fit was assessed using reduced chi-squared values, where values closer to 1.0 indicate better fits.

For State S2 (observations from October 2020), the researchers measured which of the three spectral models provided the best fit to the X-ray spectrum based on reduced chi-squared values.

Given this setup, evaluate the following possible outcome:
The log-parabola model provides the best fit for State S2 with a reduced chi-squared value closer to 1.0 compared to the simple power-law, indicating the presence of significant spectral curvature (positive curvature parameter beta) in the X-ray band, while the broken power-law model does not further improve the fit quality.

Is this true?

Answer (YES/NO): NO